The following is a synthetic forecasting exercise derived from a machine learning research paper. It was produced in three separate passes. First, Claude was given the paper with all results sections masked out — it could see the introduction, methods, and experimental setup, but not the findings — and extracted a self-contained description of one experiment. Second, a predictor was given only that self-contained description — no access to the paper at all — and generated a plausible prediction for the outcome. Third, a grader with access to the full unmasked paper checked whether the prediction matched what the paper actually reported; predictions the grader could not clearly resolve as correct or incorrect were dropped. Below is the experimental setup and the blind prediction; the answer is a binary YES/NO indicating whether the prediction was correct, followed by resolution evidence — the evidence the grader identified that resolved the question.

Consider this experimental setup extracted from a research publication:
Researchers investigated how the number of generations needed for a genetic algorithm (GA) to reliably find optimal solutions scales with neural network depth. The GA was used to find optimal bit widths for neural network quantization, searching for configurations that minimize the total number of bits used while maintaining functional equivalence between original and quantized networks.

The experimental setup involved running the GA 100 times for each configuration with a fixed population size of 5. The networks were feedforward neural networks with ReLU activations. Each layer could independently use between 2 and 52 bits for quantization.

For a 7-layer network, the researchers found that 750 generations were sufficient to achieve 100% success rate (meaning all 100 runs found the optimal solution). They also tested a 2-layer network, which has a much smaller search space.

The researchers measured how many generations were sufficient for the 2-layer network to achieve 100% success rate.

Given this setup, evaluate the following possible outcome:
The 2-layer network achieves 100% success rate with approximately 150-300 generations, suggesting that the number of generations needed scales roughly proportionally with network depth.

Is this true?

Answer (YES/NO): YES